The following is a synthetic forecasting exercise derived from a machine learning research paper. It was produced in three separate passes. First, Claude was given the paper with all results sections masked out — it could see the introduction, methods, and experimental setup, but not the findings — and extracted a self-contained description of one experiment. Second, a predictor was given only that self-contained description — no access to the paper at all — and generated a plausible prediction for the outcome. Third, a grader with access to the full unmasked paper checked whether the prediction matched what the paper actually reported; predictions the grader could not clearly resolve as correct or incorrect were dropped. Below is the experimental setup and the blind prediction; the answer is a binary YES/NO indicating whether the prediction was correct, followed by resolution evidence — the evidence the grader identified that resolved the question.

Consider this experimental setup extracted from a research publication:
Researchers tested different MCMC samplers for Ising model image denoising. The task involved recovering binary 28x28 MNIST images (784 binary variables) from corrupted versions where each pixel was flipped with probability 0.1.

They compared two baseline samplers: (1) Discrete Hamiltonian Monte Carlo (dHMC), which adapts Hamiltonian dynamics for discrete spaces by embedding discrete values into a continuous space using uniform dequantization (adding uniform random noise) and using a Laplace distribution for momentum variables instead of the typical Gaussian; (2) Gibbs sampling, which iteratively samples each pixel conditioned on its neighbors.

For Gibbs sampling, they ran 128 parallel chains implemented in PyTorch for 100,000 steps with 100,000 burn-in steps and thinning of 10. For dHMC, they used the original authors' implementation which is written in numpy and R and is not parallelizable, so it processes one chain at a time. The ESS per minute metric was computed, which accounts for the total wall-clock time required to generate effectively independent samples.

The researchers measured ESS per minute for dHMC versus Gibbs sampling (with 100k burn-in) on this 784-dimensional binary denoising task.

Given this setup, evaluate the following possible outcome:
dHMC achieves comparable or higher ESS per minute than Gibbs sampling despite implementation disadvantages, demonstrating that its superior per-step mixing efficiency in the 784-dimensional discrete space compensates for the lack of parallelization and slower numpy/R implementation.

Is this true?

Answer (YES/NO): YES